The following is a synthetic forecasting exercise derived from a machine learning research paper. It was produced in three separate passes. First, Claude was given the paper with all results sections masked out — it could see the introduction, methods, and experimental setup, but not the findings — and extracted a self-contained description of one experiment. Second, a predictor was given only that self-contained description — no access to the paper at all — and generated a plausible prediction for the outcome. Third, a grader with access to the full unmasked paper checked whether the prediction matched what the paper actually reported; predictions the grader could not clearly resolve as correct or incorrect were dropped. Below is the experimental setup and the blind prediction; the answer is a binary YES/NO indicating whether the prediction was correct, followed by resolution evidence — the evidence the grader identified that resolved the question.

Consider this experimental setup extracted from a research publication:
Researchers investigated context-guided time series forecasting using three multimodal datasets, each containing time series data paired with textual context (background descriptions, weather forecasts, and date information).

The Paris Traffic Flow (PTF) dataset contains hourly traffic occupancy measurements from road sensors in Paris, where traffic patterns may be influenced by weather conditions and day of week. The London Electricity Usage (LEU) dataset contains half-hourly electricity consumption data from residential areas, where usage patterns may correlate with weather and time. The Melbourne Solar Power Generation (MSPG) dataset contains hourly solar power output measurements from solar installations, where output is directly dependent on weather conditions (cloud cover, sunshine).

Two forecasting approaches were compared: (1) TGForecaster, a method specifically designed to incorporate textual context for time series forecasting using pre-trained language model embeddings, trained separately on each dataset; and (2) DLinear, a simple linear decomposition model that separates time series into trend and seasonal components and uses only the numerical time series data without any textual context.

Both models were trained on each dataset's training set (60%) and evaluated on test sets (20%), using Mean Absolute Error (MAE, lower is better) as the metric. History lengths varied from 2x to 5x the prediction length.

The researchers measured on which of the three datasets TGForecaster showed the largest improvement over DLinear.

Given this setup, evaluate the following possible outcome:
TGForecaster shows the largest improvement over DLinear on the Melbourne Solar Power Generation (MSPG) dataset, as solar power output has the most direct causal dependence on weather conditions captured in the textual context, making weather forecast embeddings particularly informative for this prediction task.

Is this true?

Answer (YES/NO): NO